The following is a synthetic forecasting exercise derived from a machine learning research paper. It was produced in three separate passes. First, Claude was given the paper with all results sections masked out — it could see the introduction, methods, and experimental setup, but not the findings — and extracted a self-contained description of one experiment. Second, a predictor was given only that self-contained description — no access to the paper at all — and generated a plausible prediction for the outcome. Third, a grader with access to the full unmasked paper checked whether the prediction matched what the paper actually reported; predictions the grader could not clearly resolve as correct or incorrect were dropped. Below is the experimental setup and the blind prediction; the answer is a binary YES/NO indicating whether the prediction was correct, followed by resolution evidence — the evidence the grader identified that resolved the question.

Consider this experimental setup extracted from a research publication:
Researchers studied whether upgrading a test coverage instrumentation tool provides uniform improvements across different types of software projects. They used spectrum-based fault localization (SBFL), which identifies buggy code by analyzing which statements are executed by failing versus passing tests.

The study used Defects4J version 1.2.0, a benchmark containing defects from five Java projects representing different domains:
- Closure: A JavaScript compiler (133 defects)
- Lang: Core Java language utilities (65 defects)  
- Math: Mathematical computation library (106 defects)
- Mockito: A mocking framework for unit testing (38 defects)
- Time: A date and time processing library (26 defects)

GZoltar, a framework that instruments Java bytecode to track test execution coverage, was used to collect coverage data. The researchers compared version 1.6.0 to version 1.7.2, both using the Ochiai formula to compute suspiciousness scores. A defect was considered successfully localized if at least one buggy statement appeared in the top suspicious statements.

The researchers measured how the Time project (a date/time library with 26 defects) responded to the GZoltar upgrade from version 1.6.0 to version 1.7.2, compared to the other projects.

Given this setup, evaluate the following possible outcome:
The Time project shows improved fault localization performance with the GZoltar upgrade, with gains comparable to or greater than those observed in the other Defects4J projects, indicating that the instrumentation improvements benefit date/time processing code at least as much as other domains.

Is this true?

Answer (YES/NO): NO